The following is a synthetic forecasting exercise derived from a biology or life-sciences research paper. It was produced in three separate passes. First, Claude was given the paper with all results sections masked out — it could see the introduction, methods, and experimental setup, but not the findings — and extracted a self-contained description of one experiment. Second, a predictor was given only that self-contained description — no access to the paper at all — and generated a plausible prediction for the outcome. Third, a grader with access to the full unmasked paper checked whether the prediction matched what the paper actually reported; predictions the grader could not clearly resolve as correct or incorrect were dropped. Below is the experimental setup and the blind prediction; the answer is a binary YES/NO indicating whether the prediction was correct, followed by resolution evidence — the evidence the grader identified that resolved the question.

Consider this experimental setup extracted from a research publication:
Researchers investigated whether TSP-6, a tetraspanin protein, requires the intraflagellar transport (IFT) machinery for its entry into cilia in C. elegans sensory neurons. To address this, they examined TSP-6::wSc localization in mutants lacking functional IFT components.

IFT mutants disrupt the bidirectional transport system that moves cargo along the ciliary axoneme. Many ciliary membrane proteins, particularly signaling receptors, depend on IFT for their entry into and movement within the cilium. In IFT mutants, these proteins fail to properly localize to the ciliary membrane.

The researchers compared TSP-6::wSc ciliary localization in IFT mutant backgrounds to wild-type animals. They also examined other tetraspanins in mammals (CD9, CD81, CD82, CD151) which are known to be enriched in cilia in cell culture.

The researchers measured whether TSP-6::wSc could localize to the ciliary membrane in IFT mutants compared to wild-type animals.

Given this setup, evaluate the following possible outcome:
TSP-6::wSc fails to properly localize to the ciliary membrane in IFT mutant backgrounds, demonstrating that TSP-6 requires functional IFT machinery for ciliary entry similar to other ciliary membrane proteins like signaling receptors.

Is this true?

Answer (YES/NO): NO